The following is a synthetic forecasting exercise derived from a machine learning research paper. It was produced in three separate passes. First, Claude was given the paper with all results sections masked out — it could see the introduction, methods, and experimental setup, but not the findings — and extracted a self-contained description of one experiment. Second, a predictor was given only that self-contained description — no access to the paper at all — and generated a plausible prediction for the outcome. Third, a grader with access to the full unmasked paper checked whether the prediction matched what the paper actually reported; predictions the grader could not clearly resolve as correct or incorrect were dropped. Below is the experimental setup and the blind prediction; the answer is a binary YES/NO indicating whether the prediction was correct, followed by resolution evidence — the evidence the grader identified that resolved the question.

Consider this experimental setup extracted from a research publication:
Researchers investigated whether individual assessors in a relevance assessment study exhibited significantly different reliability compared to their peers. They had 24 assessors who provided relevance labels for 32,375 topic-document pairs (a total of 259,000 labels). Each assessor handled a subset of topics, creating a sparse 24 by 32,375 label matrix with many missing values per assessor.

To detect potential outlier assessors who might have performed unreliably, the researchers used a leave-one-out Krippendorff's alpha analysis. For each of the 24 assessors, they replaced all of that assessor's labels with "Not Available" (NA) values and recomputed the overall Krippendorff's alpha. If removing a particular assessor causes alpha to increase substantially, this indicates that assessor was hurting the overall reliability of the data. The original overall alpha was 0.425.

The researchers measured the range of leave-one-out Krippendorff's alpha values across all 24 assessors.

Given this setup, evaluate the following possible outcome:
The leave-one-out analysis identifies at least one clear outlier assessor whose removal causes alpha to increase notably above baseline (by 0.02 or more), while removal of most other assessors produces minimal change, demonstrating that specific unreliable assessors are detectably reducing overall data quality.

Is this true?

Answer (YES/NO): NO